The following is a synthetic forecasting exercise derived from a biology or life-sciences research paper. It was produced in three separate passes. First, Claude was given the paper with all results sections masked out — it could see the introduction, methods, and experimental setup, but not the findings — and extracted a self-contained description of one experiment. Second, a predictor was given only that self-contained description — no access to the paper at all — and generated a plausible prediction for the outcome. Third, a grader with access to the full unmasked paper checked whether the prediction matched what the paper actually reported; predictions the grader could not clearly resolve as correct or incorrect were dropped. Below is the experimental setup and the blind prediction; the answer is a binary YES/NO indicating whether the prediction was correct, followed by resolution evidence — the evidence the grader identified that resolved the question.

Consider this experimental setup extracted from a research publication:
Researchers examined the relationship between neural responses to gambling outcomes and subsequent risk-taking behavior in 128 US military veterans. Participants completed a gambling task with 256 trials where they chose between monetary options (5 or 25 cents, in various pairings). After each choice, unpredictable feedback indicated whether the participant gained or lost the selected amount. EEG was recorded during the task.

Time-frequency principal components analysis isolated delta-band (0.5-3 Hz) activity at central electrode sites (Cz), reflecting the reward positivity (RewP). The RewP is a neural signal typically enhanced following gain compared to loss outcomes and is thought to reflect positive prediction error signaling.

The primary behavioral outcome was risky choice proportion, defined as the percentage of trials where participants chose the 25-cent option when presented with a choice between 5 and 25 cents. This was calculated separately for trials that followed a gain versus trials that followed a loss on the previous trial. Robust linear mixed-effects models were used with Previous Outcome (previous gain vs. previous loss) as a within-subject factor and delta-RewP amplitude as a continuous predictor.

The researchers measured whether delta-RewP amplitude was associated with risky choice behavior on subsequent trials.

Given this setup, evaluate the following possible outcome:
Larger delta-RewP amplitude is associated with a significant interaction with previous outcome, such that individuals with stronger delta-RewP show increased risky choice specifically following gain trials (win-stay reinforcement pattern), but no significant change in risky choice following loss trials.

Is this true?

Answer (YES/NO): NO